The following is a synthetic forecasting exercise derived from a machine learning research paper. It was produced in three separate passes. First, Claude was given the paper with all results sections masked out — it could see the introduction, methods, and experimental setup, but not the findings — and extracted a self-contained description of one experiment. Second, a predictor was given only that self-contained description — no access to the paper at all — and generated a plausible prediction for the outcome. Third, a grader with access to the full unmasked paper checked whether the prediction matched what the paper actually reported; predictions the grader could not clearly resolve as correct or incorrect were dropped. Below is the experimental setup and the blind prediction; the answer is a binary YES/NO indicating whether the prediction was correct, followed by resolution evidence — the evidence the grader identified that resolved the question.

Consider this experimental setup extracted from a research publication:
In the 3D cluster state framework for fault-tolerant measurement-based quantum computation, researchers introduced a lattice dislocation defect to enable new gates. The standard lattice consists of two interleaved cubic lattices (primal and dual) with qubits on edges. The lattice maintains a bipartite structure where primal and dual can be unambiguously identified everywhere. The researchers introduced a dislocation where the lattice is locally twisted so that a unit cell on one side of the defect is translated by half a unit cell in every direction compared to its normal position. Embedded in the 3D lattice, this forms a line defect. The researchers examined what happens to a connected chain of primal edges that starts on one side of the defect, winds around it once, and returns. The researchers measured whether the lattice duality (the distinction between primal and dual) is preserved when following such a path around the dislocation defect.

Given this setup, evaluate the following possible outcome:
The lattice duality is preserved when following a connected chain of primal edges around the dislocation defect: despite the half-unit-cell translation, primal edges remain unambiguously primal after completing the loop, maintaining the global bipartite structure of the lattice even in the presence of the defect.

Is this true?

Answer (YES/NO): NO